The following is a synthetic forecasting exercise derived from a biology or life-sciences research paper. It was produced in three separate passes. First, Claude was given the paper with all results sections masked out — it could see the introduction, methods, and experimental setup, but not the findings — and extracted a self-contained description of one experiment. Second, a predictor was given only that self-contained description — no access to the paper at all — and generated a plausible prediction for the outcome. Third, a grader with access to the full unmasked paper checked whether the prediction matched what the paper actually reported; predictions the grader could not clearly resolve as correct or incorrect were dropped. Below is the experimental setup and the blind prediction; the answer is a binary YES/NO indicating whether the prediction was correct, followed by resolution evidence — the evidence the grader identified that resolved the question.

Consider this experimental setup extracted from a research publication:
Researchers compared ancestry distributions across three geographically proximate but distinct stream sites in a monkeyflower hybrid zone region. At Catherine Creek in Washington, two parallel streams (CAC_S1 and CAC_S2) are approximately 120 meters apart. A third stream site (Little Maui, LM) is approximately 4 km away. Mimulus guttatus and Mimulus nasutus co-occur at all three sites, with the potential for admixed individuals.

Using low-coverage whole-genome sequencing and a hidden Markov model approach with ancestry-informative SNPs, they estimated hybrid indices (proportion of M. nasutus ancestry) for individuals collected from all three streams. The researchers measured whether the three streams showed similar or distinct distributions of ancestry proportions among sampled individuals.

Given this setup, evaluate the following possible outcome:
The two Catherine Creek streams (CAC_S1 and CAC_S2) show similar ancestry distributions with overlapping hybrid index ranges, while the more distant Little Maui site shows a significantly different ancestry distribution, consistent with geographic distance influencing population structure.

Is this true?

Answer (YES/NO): NO